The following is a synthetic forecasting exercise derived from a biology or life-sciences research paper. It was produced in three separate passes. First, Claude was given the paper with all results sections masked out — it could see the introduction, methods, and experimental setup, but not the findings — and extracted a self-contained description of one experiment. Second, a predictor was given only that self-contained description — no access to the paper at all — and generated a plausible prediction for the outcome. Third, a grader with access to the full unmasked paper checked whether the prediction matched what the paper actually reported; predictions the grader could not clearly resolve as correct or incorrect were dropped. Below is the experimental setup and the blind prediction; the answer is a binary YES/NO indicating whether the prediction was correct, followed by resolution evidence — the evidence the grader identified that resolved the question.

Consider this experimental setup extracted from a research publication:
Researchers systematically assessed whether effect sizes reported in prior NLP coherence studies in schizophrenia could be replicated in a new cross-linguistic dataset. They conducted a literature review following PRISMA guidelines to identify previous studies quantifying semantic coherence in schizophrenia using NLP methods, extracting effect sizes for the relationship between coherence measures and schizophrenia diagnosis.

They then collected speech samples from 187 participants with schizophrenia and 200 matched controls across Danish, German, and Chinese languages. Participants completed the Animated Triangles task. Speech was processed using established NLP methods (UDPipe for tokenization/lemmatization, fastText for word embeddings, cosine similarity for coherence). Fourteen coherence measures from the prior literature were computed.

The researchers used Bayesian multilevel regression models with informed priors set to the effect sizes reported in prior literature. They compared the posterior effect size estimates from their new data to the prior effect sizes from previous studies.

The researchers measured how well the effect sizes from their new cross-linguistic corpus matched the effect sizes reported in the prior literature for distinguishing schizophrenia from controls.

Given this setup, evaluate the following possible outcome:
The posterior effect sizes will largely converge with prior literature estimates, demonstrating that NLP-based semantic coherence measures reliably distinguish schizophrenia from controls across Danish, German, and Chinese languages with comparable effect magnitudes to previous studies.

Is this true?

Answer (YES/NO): NO